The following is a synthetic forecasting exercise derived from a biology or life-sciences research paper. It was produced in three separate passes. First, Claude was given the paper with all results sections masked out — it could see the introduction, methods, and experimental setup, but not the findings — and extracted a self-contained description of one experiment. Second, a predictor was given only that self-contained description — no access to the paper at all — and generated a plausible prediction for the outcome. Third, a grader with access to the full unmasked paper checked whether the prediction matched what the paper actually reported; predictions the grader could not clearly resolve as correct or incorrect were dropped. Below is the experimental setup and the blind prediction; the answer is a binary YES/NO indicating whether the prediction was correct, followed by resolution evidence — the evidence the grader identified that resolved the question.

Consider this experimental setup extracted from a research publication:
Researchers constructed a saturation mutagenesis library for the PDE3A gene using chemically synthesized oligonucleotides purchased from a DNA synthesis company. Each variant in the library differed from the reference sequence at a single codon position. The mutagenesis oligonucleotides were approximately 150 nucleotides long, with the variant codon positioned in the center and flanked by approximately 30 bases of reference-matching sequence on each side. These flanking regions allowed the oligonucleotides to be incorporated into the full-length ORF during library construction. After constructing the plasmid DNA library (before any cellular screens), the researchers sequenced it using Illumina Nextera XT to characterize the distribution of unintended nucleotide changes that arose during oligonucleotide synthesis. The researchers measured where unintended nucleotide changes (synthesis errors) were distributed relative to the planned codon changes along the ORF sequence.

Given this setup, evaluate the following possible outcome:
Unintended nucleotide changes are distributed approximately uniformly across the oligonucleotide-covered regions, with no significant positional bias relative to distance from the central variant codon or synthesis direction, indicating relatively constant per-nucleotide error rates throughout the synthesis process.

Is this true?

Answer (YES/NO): NO